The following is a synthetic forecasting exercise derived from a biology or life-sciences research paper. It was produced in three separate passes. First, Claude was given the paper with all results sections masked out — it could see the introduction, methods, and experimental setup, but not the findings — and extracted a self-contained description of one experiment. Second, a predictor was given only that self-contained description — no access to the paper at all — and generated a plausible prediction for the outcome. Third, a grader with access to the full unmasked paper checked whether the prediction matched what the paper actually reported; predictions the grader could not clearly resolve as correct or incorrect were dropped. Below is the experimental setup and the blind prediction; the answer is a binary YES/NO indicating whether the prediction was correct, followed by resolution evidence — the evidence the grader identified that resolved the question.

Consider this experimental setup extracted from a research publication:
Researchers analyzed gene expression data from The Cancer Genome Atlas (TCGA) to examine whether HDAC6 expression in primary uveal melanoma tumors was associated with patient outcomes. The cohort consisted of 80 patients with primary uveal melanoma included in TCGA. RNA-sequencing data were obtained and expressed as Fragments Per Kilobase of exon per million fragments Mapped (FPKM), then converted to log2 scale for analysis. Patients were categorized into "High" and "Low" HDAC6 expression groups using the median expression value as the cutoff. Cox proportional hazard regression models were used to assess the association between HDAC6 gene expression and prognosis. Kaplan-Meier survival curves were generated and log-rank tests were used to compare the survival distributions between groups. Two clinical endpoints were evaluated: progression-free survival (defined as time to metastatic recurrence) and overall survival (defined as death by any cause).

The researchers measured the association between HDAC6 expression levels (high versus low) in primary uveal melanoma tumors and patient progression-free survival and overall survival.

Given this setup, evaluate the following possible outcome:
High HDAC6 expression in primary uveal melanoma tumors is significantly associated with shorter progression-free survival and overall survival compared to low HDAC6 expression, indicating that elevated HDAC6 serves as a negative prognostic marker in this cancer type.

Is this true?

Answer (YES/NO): NO